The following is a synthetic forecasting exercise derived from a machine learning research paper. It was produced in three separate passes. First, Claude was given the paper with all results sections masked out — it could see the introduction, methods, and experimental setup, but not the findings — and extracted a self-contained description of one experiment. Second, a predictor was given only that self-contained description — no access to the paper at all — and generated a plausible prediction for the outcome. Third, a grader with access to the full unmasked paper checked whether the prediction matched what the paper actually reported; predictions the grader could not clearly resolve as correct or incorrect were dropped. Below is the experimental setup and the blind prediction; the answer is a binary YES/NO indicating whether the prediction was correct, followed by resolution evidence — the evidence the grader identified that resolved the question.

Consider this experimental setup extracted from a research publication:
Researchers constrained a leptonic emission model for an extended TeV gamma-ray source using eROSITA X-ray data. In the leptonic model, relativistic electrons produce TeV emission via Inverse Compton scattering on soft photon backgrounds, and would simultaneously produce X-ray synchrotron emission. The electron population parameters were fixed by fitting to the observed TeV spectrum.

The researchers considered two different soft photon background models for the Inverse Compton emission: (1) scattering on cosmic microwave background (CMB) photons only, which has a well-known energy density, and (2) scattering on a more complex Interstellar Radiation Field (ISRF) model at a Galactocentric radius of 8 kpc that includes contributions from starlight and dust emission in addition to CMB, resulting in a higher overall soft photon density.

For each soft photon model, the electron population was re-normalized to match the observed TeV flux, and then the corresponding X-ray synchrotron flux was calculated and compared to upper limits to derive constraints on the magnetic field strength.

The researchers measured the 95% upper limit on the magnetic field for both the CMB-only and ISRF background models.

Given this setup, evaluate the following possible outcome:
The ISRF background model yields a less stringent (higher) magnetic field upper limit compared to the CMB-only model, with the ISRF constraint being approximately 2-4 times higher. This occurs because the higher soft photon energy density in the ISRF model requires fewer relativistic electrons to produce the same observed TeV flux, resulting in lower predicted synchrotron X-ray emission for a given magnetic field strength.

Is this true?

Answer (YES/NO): NO